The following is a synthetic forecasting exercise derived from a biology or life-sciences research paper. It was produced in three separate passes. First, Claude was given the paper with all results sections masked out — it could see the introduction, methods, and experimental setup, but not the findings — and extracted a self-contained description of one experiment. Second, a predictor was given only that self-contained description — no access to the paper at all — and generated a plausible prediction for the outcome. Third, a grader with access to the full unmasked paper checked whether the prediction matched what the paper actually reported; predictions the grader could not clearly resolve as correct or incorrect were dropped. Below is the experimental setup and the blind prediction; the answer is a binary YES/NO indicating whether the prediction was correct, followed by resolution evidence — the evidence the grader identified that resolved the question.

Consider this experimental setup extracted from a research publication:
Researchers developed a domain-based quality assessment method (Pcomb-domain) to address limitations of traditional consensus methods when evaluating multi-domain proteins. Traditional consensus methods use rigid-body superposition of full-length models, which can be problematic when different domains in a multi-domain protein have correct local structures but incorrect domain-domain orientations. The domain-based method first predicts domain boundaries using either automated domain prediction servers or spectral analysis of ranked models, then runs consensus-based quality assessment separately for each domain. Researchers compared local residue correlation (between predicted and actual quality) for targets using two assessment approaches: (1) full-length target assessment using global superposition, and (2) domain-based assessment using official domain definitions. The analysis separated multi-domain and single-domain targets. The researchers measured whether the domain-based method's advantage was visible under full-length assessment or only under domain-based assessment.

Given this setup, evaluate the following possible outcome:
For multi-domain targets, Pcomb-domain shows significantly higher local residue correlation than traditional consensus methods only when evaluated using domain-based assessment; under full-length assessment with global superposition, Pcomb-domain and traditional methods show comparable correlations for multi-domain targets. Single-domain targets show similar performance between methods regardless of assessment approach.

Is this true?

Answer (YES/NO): NO